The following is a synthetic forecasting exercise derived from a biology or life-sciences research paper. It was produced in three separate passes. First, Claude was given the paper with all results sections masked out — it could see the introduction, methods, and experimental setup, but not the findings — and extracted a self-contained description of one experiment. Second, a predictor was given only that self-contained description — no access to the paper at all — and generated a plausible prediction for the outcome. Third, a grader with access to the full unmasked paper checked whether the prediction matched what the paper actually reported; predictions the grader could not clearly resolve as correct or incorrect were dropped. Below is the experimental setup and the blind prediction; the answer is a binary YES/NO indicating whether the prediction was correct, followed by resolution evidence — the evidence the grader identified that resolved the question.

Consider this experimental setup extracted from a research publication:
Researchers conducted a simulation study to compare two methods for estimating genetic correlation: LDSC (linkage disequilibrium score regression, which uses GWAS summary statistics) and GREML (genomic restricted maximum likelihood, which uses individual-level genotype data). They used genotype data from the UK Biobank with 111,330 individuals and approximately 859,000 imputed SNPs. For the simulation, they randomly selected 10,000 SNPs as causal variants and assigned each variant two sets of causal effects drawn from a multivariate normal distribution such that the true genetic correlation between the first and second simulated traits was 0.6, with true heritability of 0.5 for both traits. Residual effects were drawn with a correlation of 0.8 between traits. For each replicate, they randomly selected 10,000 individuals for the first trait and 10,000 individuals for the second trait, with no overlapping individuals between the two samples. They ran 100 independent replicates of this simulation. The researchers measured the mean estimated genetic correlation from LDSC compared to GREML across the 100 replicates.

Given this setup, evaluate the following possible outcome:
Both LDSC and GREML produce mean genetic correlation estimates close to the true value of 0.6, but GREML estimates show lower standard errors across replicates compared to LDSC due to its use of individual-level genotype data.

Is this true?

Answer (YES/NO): YES